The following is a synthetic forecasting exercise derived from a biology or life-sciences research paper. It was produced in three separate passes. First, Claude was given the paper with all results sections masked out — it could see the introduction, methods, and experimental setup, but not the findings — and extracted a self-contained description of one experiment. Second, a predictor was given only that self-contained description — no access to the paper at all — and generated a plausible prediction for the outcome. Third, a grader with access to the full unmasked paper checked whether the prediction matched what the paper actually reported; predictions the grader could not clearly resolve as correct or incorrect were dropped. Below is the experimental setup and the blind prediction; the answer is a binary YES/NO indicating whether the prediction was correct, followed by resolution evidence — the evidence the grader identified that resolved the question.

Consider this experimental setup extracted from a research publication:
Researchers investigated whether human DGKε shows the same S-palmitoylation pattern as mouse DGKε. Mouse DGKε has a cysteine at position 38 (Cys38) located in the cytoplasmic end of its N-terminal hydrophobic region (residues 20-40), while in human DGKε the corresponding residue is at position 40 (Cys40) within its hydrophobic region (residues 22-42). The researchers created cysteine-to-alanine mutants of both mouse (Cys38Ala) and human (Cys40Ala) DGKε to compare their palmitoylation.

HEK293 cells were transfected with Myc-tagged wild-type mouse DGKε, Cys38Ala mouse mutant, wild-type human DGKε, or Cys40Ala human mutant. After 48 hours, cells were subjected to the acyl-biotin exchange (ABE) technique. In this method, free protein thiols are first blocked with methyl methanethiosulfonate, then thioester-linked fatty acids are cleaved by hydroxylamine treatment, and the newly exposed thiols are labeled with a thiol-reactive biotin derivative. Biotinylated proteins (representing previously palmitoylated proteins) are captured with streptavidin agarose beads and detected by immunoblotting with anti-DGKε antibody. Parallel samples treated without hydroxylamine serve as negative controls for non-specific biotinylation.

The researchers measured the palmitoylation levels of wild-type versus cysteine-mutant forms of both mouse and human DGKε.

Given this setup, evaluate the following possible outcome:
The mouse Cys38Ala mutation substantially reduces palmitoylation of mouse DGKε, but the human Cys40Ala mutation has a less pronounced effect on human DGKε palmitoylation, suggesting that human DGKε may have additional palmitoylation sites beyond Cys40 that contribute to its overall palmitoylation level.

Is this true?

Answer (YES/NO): NO